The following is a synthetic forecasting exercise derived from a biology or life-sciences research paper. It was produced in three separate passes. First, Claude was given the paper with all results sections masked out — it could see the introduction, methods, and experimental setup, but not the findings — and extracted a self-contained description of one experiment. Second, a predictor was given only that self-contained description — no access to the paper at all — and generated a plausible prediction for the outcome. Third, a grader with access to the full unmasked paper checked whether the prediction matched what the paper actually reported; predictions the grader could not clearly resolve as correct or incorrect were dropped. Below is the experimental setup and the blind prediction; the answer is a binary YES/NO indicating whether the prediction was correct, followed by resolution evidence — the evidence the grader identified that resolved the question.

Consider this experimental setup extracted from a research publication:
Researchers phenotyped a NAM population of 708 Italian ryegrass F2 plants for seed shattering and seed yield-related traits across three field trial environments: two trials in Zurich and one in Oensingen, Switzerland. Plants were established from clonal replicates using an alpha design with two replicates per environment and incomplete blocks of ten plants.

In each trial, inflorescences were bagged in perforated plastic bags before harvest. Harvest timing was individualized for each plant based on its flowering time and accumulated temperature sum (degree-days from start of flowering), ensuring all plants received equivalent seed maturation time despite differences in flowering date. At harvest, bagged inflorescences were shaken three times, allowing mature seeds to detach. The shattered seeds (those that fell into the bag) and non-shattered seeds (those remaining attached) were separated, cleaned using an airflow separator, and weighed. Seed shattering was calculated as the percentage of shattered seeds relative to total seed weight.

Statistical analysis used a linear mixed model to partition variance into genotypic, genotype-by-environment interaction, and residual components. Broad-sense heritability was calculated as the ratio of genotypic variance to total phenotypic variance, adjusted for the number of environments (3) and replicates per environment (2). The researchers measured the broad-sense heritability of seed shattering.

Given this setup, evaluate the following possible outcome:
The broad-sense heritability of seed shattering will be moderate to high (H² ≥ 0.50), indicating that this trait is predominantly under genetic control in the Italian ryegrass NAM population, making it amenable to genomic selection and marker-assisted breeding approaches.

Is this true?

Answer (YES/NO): YES